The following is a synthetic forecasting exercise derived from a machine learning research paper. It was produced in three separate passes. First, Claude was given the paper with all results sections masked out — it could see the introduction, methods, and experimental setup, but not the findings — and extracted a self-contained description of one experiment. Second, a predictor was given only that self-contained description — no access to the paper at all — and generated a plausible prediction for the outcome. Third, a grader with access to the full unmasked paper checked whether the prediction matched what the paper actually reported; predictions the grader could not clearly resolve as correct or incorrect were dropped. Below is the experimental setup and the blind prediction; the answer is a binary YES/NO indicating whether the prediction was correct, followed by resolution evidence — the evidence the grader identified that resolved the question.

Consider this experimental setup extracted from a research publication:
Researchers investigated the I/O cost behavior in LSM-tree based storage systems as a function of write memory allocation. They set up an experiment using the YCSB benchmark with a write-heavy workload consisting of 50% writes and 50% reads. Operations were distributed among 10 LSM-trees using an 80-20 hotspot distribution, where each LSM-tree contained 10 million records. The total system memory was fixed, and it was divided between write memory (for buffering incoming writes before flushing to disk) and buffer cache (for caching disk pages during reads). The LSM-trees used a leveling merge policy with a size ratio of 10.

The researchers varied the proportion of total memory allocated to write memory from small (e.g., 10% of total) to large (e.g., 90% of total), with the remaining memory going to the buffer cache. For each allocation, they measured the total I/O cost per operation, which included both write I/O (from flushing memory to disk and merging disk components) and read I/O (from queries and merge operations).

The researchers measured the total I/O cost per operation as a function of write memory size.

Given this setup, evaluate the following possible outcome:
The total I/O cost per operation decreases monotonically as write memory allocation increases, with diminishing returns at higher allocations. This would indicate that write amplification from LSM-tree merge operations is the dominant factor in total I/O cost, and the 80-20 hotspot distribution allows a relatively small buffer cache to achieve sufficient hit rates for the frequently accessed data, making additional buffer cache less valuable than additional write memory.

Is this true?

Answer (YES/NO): NO